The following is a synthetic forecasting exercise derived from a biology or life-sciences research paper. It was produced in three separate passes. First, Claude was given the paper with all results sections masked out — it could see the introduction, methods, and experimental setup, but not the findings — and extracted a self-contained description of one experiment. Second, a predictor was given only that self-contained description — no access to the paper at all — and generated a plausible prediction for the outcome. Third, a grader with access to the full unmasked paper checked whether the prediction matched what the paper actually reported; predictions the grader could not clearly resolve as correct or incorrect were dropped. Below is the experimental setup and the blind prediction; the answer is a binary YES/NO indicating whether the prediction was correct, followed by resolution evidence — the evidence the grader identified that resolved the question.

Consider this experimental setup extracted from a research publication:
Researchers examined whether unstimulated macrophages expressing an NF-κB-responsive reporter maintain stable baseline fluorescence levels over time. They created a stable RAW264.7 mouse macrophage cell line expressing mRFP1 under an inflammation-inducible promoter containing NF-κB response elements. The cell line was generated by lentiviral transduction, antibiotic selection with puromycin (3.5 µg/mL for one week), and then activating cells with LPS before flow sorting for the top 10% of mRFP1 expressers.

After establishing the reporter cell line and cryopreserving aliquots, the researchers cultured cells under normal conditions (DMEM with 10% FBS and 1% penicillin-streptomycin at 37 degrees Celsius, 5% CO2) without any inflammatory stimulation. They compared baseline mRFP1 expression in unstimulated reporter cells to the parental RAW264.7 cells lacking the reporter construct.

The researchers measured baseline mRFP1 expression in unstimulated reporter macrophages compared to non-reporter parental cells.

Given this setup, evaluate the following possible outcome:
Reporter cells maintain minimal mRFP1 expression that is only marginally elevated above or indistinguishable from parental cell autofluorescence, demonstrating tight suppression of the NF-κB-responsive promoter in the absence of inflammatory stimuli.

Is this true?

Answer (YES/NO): NO